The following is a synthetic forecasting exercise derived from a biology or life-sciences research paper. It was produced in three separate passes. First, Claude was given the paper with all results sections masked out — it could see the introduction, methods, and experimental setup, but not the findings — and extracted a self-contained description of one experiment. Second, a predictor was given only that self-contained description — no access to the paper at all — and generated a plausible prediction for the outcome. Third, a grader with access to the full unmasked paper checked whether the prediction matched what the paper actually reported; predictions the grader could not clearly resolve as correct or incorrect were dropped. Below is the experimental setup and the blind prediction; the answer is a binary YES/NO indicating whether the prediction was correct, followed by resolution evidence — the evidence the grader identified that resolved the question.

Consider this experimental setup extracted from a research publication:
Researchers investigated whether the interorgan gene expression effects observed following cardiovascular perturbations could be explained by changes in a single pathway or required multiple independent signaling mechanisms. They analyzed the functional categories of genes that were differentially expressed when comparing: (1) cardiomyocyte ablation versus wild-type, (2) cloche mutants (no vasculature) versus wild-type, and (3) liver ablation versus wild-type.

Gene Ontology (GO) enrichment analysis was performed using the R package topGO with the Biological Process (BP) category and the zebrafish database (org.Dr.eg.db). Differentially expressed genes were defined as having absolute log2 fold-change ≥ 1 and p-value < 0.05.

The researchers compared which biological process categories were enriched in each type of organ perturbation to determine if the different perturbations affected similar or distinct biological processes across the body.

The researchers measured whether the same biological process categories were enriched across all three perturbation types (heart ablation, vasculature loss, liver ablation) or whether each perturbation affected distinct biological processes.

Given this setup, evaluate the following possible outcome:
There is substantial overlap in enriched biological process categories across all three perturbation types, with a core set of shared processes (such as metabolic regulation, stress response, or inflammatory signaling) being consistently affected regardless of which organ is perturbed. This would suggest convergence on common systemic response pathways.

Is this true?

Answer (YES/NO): NO